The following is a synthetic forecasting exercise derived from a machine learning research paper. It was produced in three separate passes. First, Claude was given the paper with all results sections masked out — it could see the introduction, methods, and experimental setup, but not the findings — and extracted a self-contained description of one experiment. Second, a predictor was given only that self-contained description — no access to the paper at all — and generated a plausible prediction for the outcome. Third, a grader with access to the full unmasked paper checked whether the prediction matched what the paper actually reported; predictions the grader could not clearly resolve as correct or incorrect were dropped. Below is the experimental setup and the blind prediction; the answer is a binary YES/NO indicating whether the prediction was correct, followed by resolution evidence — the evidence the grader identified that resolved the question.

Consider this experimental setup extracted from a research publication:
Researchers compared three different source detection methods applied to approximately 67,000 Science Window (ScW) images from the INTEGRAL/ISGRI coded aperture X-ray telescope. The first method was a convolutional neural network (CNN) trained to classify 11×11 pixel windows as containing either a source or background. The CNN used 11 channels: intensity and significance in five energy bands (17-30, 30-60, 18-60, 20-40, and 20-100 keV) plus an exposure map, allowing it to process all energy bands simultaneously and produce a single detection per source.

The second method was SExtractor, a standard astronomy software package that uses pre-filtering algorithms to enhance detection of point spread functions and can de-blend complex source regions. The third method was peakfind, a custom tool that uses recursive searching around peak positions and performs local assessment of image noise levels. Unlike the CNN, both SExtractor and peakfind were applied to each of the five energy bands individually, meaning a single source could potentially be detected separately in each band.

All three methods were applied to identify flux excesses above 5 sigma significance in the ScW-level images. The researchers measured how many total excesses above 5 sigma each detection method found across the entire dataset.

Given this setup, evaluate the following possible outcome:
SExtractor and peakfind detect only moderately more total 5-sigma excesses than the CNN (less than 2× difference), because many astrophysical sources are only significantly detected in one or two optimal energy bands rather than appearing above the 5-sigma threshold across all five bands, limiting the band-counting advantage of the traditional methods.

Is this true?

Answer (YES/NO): NO